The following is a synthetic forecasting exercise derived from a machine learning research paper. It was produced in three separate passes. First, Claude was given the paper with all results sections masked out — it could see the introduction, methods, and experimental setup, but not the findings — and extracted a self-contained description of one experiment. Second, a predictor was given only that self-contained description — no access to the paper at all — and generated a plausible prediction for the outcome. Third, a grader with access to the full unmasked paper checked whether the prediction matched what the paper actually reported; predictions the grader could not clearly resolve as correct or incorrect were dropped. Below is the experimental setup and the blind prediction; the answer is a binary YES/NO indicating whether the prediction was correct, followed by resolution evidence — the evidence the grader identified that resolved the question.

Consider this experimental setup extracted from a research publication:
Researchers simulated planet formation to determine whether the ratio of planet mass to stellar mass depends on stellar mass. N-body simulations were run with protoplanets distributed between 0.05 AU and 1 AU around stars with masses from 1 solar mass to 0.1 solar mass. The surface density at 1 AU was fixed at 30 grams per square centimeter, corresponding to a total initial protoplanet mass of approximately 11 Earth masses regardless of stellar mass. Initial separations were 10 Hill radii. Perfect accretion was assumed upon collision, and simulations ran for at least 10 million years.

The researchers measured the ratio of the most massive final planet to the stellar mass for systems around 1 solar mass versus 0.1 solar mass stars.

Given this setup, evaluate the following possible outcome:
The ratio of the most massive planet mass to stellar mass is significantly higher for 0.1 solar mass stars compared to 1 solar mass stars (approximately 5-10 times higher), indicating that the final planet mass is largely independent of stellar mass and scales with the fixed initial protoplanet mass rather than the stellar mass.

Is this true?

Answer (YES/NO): NO